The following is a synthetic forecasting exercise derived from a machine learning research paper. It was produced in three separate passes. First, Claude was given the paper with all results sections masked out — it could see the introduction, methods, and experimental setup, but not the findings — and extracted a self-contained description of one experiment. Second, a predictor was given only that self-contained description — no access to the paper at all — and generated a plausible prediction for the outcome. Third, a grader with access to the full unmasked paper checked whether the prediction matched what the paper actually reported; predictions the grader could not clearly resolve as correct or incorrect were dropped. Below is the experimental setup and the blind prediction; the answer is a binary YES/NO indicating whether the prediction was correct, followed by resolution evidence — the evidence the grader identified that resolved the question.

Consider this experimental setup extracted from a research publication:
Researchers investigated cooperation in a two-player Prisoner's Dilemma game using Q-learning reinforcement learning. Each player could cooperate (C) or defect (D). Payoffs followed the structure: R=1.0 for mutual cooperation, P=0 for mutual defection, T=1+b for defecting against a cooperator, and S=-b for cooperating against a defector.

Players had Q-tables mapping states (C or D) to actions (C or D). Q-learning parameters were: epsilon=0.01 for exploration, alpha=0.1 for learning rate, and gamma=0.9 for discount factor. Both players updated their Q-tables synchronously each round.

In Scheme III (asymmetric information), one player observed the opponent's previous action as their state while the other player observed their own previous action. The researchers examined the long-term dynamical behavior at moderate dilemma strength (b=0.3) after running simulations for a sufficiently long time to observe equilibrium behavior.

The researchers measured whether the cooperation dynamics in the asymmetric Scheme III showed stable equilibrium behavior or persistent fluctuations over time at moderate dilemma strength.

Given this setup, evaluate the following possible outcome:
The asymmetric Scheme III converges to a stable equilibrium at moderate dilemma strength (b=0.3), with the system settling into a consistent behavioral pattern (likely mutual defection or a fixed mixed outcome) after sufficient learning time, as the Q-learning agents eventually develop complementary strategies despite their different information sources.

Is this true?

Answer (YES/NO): NO